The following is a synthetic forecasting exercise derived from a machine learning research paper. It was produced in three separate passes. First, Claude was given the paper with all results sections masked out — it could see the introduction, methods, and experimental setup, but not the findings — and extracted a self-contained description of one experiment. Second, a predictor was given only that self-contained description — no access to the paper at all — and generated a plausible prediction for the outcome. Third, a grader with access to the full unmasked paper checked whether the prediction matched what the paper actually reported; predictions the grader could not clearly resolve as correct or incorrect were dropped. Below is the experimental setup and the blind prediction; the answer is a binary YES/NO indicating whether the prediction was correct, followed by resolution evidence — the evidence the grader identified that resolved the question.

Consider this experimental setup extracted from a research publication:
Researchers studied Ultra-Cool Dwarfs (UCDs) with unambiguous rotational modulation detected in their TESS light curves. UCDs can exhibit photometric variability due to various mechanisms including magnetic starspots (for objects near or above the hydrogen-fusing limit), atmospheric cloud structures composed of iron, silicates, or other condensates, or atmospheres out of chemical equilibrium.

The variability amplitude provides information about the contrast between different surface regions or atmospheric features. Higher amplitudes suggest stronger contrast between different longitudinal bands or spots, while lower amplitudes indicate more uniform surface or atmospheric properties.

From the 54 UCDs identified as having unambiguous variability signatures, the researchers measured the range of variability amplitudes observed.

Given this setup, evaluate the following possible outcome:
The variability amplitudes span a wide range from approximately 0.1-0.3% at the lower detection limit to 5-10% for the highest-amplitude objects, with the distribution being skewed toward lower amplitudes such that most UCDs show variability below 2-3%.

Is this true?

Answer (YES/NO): NO